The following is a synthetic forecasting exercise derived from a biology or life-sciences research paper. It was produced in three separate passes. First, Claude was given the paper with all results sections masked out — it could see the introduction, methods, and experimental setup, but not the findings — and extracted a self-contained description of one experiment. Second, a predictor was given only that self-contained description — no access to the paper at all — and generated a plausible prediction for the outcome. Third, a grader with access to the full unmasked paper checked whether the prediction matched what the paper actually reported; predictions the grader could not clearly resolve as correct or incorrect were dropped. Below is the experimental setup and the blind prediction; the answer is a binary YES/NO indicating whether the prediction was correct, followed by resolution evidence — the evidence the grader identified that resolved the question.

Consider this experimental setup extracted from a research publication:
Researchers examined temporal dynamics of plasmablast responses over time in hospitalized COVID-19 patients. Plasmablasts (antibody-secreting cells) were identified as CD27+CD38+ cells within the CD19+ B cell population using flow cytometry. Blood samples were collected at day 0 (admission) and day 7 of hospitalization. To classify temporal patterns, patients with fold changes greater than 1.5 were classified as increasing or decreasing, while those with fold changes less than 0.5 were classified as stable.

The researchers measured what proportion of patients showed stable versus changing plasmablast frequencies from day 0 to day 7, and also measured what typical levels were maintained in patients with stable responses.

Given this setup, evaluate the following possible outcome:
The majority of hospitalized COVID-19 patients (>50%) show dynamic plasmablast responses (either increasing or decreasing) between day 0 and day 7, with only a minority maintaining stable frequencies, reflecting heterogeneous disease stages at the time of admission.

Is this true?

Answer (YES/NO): YES